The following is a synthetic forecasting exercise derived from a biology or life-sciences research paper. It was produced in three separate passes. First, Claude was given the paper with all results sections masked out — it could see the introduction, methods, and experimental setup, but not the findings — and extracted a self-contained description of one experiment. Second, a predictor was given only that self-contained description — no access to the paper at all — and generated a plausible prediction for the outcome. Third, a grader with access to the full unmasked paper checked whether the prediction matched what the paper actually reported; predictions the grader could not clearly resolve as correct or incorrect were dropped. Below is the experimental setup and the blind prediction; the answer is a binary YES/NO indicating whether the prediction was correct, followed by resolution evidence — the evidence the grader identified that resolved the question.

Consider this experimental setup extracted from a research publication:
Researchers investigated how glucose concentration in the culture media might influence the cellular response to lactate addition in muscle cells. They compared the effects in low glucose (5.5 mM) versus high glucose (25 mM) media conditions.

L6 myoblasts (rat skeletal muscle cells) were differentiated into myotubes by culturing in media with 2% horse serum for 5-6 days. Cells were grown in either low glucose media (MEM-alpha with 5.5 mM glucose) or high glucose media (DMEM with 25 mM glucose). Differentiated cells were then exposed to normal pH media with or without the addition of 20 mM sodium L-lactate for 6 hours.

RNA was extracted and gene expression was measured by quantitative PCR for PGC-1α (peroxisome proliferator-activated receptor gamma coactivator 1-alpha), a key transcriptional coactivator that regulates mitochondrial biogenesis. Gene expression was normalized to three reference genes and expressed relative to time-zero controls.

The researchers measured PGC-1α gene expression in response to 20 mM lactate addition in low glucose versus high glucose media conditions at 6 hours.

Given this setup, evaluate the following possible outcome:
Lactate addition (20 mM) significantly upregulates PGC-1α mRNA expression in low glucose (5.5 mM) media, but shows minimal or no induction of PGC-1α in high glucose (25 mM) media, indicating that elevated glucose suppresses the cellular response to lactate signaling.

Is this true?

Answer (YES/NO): NO